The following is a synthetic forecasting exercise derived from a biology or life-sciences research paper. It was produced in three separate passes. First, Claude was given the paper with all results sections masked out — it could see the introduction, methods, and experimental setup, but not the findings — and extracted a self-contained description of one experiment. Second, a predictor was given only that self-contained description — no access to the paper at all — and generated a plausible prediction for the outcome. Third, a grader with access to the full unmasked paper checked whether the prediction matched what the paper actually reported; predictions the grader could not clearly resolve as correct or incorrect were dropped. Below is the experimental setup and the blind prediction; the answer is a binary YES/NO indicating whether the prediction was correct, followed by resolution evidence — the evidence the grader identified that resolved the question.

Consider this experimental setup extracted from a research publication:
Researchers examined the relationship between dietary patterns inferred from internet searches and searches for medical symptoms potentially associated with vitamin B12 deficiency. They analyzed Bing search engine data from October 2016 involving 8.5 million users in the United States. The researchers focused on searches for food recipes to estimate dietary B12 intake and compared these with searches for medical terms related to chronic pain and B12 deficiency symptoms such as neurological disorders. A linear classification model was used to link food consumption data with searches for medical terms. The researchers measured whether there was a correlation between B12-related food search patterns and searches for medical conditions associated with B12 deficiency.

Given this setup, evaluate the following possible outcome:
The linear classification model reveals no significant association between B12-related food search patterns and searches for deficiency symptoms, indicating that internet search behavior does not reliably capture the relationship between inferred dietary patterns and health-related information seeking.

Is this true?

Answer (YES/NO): NO